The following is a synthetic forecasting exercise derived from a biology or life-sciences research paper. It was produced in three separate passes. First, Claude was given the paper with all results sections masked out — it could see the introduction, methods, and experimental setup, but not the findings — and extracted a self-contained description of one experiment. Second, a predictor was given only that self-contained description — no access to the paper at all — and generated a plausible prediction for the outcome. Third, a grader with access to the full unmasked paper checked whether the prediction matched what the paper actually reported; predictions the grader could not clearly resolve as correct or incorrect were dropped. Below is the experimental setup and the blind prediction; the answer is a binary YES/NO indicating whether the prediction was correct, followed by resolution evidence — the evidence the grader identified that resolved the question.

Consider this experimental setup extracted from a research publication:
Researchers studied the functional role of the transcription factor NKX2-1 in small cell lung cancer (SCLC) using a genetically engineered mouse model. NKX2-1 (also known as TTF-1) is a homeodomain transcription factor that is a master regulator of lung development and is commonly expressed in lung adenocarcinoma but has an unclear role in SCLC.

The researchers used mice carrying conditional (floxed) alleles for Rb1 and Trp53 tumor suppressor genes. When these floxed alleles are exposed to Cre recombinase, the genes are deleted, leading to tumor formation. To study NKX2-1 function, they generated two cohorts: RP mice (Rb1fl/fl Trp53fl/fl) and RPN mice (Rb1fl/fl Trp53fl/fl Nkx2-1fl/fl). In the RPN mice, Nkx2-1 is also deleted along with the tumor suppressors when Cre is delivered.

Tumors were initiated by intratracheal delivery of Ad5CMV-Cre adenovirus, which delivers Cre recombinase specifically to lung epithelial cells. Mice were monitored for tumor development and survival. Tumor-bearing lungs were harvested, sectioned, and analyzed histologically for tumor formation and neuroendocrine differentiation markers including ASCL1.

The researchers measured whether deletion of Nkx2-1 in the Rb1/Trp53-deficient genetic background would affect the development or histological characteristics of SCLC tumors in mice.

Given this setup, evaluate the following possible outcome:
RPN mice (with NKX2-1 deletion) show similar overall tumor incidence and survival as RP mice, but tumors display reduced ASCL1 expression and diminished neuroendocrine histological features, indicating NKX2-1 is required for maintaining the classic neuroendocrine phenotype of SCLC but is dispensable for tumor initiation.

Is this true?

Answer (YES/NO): NO